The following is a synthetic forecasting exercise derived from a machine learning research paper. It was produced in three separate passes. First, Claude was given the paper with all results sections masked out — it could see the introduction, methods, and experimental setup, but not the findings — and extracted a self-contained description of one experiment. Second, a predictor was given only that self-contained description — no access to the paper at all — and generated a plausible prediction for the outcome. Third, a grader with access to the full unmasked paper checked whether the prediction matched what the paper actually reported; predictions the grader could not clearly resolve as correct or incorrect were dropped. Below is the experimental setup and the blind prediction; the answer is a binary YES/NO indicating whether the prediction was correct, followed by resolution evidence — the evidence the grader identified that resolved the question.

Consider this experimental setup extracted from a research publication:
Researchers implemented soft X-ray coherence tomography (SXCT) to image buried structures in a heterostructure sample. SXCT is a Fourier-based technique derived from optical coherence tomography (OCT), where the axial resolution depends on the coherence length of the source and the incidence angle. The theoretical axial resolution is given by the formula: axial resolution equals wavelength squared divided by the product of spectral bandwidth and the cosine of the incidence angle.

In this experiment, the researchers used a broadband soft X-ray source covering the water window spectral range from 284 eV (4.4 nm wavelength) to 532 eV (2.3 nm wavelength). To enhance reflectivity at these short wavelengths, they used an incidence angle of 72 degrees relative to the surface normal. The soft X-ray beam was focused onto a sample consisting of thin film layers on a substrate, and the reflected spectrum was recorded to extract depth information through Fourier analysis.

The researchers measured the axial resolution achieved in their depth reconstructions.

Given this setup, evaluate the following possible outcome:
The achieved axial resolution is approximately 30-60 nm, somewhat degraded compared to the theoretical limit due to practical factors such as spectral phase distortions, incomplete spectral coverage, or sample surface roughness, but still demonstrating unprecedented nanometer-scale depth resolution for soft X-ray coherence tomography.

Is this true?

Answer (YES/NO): NO